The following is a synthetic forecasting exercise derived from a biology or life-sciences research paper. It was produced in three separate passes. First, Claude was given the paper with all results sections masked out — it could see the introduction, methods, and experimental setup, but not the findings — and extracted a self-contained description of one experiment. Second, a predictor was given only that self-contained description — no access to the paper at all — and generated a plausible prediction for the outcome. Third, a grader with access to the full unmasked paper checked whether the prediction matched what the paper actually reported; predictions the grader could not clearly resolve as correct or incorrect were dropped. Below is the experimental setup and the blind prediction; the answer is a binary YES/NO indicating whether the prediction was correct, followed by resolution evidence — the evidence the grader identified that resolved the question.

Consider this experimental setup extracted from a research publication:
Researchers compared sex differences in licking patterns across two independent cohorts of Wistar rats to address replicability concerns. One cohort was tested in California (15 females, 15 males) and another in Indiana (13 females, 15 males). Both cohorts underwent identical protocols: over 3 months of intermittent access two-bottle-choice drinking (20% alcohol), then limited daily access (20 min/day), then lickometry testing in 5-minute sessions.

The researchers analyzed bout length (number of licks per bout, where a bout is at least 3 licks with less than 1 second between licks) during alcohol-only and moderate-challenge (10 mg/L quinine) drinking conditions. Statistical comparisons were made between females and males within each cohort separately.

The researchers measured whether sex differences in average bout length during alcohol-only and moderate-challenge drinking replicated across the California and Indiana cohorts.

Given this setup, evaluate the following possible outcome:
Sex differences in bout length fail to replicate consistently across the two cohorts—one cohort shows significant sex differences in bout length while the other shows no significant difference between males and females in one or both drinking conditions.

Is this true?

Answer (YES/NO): NO